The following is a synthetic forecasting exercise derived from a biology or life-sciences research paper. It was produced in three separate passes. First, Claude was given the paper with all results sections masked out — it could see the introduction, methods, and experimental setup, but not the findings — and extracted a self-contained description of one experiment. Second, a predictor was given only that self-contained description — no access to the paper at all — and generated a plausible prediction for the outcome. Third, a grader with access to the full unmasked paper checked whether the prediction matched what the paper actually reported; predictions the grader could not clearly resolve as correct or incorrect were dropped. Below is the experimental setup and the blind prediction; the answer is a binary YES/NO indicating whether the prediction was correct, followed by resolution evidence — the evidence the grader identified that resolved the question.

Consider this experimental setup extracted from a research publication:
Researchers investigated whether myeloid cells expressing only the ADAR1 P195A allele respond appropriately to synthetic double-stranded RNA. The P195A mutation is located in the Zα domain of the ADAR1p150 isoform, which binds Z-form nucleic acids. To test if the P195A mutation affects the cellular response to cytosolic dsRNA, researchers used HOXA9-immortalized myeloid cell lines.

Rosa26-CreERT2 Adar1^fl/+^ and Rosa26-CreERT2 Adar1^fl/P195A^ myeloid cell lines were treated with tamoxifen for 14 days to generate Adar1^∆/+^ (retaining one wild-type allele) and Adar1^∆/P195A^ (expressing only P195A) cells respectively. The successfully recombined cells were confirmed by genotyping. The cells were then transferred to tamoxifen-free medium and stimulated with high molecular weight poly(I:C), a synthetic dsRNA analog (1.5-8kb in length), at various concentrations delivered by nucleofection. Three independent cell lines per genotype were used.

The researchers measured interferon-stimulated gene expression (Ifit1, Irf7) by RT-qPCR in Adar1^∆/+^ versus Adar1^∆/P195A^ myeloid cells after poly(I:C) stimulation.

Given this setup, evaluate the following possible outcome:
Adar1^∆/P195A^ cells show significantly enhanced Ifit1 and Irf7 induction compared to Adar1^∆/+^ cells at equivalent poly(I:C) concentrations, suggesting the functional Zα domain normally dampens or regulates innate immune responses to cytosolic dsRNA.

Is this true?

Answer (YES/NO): NO